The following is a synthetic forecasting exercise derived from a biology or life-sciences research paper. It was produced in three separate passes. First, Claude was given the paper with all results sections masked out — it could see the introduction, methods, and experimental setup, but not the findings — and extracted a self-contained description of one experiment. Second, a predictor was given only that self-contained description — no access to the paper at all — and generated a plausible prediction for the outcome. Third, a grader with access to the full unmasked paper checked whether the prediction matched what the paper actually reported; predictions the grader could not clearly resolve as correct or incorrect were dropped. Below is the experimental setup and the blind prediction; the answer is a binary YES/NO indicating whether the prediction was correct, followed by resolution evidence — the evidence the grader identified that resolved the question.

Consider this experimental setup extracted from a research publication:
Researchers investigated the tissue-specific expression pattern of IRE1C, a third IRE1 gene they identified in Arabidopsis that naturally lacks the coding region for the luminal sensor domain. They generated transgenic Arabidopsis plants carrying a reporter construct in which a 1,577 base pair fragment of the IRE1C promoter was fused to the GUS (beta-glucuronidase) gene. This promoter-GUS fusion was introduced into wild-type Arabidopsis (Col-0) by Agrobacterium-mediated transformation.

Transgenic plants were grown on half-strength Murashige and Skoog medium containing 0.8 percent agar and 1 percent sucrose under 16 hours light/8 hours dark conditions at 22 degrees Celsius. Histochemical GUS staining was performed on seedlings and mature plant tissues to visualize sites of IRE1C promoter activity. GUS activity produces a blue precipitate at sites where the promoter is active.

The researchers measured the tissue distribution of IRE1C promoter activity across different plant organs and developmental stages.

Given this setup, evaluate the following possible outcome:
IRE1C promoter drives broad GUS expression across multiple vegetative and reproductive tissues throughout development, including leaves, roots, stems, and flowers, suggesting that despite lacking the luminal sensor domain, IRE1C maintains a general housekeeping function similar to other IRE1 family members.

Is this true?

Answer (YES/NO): NO